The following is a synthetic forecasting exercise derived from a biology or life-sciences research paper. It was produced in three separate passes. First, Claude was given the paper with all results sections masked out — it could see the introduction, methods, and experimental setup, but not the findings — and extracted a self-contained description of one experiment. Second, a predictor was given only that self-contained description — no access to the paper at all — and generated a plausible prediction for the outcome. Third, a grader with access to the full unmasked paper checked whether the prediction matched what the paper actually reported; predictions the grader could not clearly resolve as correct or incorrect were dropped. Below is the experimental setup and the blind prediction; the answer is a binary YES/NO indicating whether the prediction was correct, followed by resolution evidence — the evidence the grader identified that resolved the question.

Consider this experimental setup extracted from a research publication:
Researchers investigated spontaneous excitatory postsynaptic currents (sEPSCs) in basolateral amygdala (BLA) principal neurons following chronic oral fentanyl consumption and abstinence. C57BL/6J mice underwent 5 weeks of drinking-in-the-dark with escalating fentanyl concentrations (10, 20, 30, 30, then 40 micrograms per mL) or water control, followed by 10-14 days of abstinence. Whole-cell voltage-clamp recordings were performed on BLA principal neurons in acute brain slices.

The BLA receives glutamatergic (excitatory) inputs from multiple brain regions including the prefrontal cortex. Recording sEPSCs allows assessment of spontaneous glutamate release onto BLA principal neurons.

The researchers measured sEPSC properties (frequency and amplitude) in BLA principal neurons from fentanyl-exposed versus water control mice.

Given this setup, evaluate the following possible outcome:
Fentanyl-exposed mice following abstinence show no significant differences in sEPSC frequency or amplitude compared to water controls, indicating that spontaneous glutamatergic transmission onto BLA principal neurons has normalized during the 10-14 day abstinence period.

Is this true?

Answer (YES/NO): NO